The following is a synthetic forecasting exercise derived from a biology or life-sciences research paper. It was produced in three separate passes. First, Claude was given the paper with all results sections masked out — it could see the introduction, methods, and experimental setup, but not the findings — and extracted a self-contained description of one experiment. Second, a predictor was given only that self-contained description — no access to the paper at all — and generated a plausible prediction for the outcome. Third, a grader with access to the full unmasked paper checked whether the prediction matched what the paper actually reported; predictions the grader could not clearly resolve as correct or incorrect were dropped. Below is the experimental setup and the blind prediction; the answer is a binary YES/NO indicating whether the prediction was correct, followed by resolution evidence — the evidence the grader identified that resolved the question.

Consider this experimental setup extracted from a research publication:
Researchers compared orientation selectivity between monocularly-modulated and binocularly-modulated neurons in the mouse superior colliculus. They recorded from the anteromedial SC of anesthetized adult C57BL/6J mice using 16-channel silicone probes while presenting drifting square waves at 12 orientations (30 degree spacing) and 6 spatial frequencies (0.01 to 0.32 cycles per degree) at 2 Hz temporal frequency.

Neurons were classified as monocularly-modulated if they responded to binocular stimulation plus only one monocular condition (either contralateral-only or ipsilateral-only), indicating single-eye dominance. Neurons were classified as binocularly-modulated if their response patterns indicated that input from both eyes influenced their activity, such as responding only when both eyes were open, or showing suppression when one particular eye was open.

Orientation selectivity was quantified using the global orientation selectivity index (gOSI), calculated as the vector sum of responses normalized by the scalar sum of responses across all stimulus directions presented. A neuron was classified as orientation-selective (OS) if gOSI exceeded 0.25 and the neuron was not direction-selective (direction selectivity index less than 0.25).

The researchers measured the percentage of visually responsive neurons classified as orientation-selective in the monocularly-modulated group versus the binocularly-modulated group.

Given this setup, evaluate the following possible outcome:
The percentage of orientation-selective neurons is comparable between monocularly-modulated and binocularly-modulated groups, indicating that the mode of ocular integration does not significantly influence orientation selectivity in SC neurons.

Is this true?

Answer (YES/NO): NO